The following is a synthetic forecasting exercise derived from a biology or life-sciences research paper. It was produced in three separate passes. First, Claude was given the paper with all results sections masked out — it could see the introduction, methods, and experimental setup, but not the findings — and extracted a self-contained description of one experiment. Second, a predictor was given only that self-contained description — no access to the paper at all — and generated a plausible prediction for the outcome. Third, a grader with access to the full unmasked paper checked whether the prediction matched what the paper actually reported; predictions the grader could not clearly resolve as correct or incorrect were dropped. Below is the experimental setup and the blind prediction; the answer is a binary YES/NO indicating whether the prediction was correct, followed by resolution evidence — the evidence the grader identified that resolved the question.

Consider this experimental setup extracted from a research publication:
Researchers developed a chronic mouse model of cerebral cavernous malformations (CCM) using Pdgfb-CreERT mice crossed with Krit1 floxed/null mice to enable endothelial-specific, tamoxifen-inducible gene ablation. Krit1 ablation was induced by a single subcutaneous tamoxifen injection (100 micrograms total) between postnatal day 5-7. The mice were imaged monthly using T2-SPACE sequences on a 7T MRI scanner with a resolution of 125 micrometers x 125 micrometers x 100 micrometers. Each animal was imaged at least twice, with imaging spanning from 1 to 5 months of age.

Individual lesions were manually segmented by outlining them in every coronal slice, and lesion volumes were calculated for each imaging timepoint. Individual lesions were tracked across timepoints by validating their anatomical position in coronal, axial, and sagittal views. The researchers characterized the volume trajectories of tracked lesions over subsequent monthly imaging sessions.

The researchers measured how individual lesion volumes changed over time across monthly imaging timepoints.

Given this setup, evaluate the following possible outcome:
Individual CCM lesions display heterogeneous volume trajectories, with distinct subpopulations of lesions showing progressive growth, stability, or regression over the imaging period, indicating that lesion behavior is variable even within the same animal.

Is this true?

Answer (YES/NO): YES